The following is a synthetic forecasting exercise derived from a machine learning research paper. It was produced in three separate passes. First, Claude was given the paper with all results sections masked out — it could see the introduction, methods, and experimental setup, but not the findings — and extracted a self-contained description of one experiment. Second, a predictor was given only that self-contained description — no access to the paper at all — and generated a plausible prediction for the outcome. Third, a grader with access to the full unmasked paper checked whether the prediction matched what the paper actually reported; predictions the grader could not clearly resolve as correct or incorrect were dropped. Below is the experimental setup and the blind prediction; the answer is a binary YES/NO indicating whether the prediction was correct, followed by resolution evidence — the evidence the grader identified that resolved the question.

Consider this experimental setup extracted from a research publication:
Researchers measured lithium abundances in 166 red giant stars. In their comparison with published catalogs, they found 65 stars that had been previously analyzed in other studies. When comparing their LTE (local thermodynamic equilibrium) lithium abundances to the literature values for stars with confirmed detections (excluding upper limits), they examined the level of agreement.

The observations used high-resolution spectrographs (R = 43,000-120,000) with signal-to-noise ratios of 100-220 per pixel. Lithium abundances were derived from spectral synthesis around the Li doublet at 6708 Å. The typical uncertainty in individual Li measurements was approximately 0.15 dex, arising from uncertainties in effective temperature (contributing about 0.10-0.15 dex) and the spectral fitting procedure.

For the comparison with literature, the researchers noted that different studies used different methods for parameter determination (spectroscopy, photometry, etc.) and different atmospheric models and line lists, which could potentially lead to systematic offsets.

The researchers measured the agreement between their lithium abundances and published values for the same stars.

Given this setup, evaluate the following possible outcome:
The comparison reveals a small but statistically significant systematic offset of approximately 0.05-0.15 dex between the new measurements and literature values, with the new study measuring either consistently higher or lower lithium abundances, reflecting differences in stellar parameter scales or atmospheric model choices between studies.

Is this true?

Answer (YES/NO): NO